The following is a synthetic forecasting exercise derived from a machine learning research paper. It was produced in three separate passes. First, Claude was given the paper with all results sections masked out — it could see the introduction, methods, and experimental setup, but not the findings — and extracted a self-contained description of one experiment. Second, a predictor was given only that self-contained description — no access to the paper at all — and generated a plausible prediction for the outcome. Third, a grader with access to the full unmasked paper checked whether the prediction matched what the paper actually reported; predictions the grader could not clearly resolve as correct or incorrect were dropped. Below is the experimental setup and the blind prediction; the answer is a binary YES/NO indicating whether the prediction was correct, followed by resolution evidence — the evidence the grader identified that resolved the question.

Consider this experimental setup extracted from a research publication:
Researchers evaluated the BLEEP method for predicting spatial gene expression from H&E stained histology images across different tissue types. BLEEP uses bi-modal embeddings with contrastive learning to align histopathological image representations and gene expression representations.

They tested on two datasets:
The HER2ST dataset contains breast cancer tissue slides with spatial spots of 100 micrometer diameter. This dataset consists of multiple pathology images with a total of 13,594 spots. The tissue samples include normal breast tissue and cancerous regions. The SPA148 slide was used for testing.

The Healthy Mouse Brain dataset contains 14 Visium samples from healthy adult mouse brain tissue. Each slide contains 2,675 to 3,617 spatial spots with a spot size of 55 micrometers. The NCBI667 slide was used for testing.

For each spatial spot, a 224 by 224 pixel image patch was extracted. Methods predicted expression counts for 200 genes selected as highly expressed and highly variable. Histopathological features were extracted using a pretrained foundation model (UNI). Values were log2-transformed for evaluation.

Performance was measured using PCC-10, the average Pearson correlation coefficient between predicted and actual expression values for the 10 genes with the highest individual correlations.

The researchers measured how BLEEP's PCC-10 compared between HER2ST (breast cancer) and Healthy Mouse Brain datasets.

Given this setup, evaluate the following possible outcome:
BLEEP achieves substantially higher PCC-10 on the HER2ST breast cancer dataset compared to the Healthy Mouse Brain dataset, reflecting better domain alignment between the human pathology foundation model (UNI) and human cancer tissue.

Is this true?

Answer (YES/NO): YES